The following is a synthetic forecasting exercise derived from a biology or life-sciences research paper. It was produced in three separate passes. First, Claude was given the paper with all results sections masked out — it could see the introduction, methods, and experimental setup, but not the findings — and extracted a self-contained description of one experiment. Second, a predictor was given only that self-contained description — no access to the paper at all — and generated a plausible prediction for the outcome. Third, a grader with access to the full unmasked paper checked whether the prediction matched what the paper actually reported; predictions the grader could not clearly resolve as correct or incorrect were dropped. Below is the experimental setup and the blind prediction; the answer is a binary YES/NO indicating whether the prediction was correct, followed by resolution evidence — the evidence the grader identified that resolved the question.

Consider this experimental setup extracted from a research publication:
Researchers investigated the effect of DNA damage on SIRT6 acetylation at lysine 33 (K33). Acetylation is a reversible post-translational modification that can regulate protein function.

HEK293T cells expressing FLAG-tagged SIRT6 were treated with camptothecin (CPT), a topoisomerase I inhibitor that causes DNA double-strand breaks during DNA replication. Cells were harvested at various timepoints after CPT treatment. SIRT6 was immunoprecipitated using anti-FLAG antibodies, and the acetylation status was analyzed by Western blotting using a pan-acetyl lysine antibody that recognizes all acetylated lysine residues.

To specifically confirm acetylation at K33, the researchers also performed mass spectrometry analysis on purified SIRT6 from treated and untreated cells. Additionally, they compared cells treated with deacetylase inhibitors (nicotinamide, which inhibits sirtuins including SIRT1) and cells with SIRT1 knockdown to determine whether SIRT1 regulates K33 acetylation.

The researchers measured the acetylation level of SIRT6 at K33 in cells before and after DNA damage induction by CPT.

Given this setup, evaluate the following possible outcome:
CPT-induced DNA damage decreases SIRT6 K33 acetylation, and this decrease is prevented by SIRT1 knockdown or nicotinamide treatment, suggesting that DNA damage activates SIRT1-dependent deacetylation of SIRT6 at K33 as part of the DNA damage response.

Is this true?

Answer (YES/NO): YES